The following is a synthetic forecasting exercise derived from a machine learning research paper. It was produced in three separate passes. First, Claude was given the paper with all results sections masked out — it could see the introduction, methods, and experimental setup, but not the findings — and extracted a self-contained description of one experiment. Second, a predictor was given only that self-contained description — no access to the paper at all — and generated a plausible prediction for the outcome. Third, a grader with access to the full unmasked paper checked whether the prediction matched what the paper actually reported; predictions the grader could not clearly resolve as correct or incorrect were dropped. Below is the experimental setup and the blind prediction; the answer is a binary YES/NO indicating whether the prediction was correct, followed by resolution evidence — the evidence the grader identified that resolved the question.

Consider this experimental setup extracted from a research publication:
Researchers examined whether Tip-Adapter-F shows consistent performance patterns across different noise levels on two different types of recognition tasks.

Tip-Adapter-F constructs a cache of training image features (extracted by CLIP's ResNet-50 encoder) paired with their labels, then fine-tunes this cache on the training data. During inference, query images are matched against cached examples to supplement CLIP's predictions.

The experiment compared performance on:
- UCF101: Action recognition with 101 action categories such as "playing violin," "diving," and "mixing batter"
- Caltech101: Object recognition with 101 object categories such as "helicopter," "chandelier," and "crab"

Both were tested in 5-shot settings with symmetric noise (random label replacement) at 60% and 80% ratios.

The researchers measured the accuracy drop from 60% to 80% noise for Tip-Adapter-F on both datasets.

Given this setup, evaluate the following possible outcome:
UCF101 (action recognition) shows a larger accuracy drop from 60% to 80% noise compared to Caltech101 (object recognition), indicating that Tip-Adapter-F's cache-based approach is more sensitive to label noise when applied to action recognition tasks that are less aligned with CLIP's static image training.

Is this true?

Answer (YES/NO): NO